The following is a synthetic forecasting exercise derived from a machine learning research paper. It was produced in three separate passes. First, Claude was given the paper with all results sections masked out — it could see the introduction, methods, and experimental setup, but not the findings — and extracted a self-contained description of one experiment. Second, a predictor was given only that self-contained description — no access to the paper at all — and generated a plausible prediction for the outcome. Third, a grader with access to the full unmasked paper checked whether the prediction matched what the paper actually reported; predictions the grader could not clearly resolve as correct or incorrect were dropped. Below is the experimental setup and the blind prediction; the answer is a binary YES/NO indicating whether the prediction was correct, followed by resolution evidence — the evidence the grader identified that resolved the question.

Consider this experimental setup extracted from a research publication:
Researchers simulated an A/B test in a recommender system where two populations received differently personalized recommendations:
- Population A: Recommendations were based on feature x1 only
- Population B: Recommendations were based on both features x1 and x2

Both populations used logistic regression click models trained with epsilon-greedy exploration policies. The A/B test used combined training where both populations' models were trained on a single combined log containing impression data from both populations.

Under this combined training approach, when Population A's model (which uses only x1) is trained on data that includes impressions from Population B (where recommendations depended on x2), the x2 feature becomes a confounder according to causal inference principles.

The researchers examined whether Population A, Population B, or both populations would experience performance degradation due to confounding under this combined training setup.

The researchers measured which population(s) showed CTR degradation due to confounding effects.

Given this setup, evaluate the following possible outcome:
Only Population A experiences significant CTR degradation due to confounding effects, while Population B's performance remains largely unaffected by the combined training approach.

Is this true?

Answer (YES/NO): YES